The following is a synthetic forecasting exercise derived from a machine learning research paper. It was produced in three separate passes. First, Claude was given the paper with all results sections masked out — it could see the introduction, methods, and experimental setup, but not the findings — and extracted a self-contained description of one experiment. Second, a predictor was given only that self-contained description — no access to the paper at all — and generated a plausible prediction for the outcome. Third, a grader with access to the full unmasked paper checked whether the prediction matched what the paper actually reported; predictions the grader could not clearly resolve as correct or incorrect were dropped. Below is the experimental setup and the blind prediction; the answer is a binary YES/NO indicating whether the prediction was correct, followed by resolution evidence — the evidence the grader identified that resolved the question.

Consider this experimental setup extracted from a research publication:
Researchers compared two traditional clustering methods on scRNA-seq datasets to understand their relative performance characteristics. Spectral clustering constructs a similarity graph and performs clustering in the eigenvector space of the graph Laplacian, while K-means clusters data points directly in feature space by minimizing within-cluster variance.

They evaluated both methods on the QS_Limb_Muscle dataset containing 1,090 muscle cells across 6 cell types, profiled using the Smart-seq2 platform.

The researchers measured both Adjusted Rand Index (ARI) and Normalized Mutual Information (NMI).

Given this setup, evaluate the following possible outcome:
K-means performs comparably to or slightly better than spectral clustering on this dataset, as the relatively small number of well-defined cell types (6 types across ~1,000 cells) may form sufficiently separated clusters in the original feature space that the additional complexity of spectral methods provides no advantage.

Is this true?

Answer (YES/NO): NO